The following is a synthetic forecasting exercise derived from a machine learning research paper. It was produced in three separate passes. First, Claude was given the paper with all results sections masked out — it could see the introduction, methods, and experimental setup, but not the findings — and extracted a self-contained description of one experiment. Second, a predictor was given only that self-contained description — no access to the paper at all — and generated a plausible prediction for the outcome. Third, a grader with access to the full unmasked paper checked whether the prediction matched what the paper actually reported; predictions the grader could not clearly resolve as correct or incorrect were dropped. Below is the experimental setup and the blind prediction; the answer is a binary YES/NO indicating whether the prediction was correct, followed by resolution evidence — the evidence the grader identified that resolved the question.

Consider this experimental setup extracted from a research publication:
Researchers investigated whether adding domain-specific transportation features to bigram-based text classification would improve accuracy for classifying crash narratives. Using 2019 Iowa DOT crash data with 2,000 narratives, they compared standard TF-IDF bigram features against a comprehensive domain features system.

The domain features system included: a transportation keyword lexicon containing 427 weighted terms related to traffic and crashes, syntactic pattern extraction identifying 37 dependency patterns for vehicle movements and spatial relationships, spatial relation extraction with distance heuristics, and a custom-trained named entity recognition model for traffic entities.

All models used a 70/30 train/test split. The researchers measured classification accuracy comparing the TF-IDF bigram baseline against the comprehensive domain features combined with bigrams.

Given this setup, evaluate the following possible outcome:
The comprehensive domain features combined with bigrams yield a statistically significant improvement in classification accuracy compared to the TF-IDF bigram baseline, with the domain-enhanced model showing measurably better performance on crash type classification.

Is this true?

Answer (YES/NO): NO